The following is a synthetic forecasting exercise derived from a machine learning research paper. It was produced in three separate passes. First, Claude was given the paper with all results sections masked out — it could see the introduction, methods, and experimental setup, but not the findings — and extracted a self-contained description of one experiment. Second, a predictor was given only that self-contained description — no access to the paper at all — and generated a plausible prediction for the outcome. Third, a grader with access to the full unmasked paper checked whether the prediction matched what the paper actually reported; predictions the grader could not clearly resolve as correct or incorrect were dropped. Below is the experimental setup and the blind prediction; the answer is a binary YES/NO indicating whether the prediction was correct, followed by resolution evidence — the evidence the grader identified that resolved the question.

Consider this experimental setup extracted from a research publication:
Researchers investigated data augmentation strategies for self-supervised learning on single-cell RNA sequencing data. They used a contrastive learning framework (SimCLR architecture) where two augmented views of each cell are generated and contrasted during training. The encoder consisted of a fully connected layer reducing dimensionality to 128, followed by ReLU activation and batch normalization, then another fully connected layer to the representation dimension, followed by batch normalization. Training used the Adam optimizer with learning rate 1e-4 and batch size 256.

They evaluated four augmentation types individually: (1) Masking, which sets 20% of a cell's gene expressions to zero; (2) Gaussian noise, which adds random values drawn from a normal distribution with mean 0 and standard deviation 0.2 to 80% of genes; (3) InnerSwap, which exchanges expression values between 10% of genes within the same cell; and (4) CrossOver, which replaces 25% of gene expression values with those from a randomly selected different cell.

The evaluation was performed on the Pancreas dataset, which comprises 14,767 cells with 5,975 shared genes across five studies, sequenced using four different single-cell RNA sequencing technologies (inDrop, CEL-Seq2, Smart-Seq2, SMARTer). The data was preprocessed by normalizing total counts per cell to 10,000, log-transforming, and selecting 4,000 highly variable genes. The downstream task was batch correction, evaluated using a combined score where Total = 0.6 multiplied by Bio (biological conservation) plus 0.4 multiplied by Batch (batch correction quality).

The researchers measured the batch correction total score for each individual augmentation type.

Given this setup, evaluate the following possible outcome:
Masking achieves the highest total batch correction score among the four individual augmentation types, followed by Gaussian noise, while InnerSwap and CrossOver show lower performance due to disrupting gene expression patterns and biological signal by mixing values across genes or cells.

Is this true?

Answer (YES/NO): NO